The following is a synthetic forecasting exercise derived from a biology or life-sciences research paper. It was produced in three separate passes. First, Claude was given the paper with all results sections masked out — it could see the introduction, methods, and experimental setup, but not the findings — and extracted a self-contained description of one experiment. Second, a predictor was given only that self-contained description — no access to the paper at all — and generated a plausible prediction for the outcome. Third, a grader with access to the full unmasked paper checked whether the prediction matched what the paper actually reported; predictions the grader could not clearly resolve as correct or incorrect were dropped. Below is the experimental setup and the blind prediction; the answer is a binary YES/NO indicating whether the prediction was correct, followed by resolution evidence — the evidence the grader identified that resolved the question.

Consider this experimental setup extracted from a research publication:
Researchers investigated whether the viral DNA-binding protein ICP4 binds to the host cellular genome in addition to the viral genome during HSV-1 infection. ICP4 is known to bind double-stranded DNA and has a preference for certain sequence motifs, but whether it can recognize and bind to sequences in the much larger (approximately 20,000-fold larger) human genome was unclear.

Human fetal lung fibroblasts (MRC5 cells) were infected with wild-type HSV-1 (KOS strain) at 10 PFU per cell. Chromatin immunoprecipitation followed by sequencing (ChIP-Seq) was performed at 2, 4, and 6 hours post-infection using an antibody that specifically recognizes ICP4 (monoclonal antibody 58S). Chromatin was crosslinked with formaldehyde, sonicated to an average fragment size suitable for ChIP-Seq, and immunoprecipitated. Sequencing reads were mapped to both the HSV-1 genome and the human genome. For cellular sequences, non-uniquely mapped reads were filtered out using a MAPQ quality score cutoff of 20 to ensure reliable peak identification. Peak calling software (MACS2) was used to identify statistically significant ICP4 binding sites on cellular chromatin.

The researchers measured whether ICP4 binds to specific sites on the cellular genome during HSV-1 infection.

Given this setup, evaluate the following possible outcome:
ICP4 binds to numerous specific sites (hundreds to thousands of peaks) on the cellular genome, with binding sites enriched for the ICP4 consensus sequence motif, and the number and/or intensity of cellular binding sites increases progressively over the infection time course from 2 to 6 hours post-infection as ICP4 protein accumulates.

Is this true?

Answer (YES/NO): NO